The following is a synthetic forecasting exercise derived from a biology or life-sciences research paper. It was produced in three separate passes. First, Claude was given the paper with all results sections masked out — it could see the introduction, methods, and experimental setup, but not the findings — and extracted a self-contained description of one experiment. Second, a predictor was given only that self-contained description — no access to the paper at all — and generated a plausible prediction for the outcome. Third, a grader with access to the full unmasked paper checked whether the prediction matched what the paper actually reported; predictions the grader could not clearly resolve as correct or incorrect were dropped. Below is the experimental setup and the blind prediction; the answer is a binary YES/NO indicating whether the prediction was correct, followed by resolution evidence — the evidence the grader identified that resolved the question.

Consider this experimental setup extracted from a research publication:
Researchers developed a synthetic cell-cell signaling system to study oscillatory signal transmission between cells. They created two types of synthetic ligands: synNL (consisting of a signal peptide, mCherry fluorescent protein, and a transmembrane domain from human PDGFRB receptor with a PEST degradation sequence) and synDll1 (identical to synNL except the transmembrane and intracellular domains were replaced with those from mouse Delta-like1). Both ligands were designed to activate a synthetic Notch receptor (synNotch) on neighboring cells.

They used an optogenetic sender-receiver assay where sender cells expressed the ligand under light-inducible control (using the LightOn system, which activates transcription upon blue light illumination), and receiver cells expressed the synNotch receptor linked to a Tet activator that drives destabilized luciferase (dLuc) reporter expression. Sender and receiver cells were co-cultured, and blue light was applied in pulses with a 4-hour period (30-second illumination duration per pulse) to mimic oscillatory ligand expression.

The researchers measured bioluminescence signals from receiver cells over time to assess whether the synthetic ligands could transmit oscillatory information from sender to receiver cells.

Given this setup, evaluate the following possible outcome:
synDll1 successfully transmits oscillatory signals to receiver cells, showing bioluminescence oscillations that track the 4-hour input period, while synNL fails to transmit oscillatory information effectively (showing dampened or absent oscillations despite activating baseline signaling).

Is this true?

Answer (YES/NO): YES